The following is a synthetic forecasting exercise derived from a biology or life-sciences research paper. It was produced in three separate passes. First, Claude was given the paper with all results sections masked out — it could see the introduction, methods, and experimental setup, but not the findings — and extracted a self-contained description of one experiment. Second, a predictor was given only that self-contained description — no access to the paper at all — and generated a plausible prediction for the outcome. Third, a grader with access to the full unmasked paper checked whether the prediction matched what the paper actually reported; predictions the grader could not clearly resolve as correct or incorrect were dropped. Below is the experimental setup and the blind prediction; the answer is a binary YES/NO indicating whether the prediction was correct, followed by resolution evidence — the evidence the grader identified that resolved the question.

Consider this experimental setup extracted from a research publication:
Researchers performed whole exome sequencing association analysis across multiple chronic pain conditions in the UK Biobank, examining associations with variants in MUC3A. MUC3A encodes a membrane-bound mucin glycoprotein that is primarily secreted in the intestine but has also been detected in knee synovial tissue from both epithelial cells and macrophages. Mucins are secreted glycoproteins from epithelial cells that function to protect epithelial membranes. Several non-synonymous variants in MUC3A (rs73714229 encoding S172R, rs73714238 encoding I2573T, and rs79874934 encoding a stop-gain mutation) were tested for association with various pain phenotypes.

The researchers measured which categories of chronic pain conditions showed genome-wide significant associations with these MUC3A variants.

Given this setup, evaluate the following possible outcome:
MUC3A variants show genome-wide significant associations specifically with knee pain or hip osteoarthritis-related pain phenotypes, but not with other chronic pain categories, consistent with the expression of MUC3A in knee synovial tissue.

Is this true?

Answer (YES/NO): NO